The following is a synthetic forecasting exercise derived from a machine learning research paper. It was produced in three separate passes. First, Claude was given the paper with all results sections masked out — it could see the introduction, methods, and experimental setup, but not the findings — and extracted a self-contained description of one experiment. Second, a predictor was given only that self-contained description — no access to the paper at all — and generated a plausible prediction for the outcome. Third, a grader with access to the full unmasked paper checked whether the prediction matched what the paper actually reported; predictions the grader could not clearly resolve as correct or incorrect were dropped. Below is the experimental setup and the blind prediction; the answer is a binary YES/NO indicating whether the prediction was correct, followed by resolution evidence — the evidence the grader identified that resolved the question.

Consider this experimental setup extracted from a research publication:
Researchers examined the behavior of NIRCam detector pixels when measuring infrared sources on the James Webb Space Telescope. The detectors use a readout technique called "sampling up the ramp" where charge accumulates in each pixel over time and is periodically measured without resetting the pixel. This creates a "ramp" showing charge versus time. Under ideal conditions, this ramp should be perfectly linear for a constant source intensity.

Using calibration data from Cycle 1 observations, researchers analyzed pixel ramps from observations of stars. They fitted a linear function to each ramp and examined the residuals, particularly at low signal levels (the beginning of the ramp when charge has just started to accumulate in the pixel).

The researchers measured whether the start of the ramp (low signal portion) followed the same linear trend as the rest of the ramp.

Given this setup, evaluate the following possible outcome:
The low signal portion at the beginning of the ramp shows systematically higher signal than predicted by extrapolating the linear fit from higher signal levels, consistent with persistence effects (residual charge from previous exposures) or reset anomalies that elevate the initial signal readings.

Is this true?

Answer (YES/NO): NO